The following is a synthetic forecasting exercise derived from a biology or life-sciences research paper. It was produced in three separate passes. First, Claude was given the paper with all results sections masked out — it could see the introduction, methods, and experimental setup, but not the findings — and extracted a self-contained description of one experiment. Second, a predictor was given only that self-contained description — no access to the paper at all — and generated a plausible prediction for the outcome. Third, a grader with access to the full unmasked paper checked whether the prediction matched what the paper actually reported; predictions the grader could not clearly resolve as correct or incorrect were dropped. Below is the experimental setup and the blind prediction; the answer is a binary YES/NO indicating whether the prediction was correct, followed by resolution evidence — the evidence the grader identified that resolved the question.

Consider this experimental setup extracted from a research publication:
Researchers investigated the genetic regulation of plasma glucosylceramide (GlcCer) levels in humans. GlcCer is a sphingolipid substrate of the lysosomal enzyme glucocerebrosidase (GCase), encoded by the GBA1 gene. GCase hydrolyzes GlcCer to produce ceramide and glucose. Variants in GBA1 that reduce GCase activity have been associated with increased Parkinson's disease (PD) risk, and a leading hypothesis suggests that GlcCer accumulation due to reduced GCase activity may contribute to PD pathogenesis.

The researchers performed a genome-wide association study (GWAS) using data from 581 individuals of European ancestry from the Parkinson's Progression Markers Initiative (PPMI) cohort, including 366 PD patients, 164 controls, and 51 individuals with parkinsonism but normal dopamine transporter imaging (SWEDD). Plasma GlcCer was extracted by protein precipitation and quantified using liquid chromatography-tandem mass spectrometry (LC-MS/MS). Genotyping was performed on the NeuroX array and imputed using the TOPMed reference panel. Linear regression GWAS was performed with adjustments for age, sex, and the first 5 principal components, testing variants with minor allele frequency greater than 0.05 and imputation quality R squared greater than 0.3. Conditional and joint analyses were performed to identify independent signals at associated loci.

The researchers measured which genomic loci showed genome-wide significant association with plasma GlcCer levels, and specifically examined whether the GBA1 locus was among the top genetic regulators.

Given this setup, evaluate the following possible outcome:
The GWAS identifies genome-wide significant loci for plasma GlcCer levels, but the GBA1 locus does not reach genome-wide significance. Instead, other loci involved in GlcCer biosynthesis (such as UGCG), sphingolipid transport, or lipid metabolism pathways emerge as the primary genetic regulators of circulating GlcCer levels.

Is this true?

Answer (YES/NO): NO